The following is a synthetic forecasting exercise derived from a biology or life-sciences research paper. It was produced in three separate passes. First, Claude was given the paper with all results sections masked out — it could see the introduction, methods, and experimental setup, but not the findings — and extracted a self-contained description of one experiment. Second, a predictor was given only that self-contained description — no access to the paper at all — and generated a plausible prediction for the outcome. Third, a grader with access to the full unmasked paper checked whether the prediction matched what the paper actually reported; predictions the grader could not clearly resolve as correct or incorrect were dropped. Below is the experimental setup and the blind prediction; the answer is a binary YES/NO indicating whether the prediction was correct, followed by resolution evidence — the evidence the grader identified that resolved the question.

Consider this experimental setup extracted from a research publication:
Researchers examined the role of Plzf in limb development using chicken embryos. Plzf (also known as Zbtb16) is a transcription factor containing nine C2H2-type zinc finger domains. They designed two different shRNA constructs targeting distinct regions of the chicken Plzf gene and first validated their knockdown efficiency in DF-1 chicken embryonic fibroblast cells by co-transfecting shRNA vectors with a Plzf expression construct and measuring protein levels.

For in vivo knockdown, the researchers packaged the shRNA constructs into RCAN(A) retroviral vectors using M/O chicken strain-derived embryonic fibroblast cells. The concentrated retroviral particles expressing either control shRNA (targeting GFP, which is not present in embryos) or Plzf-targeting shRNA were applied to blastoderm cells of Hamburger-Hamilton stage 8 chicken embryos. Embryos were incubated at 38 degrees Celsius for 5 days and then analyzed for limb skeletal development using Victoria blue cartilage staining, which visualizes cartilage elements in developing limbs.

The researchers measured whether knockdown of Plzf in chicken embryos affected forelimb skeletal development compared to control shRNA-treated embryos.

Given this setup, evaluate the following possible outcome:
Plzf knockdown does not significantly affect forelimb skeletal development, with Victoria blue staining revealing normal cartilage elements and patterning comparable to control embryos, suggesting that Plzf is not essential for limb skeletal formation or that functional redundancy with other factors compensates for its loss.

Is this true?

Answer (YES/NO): NO